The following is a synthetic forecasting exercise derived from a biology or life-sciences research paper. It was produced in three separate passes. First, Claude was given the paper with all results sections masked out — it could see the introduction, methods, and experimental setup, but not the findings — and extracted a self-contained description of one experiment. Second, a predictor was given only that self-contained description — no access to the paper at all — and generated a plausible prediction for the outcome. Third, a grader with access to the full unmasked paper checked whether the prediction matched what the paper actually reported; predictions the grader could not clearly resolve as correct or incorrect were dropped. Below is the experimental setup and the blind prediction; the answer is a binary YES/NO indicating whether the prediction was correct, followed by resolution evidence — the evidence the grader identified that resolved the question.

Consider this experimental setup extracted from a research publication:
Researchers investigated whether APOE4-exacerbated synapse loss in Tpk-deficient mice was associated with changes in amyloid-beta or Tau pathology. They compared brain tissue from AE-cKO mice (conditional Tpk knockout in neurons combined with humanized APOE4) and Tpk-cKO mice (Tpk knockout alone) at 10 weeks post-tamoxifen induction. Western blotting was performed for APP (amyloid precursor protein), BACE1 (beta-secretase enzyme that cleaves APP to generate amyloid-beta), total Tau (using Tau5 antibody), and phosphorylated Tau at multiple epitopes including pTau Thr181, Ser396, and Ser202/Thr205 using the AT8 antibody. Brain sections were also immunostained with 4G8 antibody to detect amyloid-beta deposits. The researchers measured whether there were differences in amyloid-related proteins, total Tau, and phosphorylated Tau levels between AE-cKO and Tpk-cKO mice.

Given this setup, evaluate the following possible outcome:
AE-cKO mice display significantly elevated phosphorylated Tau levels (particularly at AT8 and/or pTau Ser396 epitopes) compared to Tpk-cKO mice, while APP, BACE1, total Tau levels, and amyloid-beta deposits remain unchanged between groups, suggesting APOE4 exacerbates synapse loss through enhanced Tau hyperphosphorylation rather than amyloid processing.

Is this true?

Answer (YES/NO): NO